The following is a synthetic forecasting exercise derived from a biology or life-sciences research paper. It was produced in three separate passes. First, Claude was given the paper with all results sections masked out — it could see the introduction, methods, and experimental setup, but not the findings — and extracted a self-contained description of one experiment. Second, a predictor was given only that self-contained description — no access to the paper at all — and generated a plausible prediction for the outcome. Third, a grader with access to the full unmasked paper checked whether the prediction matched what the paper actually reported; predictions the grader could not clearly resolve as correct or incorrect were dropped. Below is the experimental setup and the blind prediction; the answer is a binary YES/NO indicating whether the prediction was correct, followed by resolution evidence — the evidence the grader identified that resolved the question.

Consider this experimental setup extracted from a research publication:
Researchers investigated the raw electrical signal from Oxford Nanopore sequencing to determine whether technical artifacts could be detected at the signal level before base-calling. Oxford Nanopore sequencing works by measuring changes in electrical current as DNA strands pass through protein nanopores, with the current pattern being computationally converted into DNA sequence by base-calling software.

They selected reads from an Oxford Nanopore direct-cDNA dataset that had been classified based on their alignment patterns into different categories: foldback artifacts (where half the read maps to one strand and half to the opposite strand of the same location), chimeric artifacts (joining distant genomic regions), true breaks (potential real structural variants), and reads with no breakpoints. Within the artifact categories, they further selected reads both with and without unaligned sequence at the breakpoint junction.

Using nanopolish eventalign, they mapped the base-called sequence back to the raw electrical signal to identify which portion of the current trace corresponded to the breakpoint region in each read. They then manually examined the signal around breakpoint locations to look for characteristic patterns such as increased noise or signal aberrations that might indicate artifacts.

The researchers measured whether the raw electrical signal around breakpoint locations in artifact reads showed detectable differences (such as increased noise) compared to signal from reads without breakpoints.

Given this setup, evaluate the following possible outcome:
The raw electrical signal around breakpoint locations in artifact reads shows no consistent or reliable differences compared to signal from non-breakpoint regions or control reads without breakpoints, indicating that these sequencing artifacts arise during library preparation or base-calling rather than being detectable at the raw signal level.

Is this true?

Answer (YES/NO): YES